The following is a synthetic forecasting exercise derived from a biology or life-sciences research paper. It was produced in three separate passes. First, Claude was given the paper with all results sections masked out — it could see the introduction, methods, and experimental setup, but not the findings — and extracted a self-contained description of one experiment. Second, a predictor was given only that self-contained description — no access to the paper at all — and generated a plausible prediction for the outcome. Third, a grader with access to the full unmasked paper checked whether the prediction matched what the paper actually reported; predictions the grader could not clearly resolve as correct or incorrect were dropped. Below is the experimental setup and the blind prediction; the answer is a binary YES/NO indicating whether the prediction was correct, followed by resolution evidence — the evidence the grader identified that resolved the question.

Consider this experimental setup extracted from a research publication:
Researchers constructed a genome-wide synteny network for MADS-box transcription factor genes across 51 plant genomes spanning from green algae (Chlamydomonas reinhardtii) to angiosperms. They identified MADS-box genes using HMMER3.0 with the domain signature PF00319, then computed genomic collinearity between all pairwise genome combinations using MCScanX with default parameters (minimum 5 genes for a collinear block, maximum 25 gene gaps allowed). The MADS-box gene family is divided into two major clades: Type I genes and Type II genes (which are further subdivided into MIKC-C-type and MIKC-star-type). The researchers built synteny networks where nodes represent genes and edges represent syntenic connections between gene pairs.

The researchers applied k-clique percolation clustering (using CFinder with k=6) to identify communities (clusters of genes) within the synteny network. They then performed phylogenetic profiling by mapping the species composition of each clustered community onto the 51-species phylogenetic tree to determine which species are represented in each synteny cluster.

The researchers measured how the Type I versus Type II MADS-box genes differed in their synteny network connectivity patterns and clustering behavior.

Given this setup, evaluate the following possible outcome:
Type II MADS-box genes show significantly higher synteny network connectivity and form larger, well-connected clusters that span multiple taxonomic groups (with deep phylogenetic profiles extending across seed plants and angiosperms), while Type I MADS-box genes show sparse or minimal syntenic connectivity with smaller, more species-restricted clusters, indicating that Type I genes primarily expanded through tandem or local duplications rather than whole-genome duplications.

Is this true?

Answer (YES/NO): YES